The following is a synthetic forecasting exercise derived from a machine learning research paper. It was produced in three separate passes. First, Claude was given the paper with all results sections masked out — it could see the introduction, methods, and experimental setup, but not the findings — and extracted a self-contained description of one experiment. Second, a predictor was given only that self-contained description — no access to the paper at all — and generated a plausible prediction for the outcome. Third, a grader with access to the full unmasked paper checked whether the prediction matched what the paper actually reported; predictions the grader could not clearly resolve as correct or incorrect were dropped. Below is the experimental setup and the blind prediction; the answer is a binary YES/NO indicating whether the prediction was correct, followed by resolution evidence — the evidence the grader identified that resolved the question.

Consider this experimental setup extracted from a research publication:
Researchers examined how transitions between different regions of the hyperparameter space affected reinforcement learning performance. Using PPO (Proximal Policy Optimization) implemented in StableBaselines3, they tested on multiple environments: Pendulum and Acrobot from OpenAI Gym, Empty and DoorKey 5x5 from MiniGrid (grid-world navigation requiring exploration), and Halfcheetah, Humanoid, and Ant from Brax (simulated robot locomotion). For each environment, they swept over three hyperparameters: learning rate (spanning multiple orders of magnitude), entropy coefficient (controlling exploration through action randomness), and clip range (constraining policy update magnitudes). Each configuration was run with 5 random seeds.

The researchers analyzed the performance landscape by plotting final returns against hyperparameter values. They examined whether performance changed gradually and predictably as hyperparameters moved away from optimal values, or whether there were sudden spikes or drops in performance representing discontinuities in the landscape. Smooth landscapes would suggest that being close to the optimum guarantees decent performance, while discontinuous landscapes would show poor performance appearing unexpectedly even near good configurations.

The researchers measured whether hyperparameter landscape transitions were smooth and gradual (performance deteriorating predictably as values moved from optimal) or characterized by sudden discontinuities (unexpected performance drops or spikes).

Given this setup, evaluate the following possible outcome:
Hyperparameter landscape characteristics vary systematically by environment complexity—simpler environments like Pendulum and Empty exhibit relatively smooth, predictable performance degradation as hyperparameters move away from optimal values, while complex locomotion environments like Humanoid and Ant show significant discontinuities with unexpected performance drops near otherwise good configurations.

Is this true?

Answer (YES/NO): NO